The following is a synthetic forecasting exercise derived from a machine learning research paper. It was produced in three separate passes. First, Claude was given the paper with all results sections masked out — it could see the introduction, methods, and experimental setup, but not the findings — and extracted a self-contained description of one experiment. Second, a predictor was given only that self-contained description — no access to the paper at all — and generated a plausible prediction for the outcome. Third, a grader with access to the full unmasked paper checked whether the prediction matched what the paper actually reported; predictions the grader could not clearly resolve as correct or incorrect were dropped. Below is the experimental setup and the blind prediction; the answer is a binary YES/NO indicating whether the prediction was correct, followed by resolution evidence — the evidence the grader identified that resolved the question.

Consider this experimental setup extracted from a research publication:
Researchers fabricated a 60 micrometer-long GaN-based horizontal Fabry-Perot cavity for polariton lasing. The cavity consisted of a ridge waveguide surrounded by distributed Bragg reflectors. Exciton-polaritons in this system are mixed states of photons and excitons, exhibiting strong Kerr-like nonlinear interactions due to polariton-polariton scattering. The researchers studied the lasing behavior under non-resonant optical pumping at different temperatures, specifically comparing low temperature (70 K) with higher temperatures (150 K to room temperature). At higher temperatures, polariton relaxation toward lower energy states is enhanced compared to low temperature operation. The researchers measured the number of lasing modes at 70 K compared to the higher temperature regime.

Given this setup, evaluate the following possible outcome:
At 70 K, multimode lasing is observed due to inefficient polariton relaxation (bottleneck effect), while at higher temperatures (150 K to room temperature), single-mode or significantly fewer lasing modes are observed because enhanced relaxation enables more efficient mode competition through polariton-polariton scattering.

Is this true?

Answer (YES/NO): NO